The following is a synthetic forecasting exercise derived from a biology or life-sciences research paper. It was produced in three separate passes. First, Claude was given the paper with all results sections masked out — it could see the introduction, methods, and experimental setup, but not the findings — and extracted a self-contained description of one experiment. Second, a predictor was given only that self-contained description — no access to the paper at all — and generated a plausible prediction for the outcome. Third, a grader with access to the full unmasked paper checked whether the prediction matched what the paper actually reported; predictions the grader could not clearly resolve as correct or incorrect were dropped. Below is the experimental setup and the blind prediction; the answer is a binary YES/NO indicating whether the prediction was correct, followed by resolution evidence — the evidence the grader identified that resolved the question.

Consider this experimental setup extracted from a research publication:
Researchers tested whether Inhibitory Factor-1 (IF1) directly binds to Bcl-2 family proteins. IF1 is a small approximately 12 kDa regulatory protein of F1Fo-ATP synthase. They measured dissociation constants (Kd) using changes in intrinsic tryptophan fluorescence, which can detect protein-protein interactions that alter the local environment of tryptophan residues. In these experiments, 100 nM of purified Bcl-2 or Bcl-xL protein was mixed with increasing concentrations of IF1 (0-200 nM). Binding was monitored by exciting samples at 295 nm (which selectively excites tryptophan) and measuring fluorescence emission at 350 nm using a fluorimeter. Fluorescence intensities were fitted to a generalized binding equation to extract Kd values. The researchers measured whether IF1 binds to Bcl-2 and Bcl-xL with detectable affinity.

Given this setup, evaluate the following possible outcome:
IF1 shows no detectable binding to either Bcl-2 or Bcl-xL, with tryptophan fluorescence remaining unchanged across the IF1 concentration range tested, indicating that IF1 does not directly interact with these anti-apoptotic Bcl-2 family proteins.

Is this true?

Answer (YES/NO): NO